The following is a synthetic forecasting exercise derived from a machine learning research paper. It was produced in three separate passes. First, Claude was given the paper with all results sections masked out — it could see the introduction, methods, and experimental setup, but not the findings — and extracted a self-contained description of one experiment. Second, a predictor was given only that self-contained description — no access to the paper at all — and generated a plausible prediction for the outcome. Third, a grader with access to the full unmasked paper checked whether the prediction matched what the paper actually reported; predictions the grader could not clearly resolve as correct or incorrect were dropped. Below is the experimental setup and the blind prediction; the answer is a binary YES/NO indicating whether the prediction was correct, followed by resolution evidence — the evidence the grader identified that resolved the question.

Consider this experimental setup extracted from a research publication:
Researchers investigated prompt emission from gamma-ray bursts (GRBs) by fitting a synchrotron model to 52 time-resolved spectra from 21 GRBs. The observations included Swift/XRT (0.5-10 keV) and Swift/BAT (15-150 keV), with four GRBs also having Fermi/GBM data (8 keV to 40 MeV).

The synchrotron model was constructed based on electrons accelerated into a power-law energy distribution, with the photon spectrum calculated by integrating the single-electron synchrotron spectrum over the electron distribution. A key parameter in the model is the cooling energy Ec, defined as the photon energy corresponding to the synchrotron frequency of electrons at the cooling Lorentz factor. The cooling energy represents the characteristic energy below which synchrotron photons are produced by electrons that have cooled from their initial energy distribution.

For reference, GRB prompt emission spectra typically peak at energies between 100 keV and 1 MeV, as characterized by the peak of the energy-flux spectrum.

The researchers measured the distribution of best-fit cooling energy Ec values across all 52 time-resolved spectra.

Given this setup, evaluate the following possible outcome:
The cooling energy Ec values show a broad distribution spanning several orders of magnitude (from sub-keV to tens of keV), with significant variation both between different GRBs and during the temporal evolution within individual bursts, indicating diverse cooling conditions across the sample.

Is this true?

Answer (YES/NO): NO